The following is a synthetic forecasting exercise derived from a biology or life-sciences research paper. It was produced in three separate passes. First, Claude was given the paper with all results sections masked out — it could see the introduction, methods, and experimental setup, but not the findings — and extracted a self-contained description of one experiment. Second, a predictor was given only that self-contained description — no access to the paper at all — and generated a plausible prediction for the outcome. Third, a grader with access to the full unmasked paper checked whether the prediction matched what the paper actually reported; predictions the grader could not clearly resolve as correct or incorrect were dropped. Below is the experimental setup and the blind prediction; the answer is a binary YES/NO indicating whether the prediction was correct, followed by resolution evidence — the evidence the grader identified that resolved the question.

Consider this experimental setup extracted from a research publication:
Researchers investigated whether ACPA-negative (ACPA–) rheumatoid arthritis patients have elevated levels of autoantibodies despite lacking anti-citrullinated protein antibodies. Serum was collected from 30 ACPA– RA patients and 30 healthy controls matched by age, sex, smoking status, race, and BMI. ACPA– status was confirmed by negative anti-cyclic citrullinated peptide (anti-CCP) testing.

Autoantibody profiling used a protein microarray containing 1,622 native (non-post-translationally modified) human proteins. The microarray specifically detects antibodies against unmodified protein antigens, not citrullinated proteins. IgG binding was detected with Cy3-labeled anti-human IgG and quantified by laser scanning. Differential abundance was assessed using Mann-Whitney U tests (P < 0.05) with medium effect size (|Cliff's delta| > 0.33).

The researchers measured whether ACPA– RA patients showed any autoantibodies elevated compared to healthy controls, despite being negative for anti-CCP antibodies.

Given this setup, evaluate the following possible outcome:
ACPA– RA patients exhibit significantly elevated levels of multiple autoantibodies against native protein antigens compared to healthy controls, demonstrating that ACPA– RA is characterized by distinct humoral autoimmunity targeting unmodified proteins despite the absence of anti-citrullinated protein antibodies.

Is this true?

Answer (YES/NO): YES